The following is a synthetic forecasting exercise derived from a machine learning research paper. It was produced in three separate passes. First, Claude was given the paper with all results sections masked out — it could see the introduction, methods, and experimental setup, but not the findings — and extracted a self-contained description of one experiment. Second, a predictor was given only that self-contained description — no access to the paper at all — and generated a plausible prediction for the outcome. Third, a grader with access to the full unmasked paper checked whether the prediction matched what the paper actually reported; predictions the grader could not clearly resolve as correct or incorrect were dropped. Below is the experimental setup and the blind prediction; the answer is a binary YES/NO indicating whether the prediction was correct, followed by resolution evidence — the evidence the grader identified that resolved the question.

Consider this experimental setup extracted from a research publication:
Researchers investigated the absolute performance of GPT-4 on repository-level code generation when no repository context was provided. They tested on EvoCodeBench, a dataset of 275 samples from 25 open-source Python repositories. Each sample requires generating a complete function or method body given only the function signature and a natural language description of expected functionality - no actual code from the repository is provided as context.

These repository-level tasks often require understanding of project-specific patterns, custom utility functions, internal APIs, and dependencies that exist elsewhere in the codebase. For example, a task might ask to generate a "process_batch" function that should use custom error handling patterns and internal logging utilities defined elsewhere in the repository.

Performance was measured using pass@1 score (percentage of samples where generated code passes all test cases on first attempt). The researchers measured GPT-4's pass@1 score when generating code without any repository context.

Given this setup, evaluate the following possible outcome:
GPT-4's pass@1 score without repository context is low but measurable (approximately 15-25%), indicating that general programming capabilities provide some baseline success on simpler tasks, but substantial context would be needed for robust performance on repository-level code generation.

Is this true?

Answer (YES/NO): NO